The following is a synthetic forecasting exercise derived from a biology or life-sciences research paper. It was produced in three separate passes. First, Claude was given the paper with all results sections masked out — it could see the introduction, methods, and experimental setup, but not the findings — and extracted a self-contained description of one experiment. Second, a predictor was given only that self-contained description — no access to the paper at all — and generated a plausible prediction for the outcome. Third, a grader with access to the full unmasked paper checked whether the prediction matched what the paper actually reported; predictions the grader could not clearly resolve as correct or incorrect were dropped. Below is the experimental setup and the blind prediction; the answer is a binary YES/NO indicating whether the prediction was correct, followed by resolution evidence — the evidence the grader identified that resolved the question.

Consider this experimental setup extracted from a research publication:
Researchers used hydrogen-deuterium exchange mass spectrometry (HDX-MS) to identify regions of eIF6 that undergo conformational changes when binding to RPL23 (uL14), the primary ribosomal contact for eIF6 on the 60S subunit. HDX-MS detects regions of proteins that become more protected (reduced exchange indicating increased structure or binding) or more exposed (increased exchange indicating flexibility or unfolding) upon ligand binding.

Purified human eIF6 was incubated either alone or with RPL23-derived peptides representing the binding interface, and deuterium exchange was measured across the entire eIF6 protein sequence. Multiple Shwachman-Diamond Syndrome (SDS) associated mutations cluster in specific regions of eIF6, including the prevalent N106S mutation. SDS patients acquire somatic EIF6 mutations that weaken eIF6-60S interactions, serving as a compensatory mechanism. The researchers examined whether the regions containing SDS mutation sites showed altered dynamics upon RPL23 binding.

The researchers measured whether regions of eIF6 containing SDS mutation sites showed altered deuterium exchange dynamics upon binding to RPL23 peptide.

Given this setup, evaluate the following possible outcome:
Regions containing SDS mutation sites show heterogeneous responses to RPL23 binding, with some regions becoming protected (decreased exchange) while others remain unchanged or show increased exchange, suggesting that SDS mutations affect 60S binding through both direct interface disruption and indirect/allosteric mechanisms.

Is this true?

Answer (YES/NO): YES